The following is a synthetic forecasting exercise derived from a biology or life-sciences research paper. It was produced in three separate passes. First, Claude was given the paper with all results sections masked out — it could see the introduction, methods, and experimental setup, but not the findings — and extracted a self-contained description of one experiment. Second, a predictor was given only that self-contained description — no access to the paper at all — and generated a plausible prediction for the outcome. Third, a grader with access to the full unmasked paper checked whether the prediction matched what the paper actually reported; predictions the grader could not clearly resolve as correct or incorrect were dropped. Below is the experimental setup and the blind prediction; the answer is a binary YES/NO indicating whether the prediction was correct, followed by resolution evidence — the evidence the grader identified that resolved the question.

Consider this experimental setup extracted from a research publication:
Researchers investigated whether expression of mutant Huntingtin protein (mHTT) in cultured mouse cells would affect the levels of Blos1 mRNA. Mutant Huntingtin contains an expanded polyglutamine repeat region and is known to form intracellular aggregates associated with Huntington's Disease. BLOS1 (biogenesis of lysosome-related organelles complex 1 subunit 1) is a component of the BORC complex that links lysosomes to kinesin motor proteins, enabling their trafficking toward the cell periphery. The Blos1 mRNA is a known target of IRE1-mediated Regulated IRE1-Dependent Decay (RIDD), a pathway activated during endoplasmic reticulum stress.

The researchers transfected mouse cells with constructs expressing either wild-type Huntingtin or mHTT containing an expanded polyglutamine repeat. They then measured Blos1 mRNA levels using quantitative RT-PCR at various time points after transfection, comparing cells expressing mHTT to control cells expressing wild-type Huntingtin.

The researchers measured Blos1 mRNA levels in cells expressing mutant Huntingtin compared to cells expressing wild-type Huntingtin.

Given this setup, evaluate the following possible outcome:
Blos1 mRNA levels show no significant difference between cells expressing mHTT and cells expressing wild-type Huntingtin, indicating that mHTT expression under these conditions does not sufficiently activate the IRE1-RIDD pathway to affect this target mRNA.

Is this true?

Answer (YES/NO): NO